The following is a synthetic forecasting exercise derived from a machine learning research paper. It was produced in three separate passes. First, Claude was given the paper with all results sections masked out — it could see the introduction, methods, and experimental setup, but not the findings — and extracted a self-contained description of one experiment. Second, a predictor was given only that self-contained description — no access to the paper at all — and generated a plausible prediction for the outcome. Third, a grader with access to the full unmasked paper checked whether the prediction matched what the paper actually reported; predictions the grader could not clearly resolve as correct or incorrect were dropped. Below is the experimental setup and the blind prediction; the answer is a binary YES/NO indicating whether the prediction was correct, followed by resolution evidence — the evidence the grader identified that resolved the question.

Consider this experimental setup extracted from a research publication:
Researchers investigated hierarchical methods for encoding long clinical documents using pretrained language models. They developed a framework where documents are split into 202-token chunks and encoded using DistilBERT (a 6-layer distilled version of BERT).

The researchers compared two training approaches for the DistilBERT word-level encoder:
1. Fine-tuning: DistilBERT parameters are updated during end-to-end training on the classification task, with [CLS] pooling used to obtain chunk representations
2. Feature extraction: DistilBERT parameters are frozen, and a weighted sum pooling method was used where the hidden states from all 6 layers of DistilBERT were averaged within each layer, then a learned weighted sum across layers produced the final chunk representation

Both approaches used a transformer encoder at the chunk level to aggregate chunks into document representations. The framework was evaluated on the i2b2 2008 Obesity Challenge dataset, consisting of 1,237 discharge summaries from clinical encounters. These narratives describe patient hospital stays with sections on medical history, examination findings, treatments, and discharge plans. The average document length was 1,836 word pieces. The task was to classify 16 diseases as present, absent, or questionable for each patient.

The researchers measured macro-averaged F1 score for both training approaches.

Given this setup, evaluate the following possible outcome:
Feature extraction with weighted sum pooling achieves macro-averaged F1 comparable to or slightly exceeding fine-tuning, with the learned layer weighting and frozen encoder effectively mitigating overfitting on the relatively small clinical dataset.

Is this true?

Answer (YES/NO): NO